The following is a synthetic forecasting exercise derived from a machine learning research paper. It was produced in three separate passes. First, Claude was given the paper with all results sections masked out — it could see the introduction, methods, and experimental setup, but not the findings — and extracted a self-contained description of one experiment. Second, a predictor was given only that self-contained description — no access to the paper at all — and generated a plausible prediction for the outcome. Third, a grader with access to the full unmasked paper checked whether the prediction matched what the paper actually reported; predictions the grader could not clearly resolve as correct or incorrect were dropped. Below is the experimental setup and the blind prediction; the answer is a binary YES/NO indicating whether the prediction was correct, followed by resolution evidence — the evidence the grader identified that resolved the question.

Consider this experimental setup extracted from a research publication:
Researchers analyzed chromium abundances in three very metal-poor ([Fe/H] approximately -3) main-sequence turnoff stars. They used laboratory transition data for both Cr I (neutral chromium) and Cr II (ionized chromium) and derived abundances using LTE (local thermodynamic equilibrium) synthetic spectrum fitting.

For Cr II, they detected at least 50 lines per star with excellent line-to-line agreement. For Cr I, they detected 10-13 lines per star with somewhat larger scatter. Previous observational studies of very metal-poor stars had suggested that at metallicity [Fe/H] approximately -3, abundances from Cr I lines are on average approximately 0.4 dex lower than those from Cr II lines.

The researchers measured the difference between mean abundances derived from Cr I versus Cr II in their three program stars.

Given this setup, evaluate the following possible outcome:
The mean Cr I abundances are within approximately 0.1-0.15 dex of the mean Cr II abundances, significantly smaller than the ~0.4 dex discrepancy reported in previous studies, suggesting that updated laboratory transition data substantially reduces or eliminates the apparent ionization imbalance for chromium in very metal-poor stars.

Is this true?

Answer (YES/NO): YES